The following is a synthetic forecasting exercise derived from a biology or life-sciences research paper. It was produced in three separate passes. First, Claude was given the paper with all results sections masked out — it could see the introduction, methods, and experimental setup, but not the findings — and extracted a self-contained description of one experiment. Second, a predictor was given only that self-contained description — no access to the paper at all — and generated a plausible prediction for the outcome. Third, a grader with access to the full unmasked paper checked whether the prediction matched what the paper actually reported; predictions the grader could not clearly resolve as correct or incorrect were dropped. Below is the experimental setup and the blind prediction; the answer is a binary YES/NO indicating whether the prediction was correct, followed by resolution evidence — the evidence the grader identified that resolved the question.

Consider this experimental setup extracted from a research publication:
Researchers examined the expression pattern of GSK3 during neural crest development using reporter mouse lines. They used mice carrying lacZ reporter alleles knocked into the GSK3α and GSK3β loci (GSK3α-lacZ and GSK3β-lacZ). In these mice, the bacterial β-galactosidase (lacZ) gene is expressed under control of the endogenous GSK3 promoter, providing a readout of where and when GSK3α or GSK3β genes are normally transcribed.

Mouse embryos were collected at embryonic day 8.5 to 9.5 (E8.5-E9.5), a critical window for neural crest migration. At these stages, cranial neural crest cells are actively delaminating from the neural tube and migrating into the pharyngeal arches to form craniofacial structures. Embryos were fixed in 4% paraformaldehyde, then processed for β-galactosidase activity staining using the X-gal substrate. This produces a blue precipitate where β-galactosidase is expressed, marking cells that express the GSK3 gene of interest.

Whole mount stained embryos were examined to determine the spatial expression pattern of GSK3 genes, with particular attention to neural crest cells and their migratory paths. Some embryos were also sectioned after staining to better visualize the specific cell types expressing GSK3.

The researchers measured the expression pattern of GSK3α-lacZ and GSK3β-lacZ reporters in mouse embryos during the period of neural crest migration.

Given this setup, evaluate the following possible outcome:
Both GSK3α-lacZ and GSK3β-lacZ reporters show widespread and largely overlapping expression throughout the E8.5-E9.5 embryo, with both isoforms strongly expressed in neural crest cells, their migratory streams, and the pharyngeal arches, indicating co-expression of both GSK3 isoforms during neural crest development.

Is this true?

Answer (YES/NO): NO